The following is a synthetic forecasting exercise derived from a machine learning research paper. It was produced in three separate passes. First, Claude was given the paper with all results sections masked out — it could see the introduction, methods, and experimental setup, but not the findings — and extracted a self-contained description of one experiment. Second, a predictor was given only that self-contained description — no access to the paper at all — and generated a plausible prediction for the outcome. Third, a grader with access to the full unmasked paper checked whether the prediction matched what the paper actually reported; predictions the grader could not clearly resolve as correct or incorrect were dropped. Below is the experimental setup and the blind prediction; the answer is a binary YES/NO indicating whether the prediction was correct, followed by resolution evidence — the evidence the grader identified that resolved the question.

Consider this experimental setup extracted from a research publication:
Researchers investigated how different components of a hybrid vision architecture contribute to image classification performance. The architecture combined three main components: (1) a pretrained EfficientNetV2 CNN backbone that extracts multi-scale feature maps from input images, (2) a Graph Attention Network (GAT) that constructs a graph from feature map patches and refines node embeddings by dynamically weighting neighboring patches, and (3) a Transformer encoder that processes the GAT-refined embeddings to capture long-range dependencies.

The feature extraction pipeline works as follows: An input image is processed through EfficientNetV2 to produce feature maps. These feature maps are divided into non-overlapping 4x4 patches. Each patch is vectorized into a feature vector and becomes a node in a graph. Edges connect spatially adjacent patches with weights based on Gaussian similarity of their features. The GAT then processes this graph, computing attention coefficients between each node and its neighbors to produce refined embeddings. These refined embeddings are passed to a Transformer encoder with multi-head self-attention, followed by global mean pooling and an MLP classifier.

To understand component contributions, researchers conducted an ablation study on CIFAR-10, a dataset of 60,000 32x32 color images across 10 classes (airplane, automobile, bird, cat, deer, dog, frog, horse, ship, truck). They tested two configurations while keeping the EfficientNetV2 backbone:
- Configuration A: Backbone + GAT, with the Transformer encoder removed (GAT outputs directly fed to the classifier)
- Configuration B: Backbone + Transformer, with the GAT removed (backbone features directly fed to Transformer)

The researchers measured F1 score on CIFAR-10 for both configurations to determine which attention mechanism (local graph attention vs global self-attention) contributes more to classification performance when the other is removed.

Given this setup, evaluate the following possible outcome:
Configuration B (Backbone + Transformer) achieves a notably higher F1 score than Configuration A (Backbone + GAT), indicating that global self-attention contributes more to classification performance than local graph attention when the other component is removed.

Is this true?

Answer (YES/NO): NO